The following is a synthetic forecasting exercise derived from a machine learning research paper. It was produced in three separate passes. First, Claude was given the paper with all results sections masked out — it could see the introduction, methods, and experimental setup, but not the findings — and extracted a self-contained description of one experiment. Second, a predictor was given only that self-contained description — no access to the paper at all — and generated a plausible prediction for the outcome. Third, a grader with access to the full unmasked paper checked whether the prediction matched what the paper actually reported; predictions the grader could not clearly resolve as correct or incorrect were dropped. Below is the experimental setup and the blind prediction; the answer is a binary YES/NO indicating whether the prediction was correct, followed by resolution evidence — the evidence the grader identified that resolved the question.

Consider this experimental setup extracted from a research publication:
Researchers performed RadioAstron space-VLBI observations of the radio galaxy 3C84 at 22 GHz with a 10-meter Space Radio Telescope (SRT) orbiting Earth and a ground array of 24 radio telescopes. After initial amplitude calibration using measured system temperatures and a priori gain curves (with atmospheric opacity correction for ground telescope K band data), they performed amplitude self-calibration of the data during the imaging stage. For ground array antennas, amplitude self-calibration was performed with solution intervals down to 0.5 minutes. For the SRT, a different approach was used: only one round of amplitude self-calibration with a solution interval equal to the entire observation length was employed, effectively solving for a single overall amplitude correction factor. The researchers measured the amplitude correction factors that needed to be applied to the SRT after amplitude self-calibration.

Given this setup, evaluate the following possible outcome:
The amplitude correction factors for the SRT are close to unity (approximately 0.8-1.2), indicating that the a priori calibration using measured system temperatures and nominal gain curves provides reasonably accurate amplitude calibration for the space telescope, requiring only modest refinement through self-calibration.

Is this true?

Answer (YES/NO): YES